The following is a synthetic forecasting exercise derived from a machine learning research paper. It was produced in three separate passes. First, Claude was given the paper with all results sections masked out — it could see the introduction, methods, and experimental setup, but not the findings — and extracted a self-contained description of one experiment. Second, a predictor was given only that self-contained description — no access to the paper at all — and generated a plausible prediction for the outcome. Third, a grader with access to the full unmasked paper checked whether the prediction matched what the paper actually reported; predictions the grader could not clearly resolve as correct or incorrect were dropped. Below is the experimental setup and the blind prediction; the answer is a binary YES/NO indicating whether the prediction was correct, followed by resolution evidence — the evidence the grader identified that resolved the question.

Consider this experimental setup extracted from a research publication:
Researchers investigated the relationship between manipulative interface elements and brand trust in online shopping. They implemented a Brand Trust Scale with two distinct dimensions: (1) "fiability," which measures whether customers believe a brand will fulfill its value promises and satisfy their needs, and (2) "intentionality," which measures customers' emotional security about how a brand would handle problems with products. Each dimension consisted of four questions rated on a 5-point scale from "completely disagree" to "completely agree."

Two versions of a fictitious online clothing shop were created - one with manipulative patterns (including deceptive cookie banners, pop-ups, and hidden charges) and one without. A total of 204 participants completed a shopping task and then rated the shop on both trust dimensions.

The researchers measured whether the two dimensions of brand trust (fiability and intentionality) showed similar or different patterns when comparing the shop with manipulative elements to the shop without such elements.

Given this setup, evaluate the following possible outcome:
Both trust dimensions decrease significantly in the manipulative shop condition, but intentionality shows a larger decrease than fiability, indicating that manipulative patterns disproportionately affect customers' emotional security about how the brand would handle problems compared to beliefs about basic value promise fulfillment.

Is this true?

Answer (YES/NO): YES